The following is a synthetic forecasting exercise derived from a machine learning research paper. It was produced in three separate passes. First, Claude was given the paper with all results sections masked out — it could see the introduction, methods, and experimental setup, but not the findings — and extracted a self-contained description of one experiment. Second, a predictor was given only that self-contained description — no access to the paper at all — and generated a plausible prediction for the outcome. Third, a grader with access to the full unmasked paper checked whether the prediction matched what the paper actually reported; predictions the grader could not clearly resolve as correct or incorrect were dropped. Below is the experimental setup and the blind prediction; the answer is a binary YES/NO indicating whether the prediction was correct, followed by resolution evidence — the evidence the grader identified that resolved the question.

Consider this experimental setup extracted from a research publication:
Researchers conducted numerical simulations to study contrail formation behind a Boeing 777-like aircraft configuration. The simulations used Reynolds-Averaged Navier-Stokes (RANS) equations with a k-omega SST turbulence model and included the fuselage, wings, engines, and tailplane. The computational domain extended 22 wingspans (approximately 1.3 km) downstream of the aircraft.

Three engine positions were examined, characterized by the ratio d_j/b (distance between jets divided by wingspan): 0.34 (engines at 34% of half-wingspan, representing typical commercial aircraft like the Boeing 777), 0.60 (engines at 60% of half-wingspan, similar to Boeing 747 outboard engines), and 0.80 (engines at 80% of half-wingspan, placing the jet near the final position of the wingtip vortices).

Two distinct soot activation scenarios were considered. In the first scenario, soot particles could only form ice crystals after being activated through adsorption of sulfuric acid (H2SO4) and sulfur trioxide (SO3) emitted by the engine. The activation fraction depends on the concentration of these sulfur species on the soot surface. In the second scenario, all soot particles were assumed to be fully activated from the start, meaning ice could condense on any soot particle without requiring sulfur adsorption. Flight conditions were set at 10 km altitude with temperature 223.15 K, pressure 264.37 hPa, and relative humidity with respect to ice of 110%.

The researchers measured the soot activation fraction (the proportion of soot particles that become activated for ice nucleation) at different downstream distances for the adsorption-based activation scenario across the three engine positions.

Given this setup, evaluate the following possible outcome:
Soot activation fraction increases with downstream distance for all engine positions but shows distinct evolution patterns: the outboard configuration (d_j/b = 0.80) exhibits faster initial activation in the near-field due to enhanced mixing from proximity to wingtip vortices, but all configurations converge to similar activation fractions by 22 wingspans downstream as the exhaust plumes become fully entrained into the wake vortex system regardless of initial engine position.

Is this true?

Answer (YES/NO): NO